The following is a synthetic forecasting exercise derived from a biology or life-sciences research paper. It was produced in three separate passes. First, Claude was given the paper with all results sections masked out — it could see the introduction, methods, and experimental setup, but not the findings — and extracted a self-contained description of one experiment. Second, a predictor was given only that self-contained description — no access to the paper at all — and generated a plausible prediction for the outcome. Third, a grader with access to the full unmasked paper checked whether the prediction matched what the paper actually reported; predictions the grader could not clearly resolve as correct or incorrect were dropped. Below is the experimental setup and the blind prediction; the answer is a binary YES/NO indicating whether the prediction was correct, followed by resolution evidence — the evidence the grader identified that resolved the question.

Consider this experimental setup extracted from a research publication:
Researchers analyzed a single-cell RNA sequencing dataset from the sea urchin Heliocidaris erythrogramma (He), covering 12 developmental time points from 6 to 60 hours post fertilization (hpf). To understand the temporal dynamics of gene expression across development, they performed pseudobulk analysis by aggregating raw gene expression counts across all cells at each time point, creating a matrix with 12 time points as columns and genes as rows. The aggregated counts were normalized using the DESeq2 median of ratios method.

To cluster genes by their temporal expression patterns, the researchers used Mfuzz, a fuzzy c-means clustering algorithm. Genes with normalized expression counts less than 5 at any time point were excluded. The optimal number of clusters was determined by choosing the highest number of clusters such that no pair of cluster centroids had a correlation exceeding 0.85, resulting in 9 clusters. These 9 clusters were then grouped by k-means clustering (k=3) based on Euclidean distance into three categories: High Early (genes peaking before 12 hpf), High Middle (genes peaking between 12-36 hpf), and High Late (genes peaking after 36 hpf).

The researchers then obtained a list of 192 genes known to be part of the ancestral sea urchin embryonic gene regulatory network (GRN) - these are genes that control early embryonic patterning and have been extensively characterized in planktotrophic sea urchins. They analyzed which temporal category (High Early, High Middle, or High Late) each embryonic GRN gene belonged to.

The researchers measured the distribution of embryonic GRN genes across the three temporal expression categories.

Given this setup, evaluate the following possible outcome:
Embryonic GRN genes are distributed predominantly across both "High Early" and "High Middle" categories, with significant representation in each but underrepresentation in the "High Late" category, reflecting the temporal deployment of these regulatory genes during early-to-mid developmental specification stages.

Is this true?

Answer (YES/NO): YES